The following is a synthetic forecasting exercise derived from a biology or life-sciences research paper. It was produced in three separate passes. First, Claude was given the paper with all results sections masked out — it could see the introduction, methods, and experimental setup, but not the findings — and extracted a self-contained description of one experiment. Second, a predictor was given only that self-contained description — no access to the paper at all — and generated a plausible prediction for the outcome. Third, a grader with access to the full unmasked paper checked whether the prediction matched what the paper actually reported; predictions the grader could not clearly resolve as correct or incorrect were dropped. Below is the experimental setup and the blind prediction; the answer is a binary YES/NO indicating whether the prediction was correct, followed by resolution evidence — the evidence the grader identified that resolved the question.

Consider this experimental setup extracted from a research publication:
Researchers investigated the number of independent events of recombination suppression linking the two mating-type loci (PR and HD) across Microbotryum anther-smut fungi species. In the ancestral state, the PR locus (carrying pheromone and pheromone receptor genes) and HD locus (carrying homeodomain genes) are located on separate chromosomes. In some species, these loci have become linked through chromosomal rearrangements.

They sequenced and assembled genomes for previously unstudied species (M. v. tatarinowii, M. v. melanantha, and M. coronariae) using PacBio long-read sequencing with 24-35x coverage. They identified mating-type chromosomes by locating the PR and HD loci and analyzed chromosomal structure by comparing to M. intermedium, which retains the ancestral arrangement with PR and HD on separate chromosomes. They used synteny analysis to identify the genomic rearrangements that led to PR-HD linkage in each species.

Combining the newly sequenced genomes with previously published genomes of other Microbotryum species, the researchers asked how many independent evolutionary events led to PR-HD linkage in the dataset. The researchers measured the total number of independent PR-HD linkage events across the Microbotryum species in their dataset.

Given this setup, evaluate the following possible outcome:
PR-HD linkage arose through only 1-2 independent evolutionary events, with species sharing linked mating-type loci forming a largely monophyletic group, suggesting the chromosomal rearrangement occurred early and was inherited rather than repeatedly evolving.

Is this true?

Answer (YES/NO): NO